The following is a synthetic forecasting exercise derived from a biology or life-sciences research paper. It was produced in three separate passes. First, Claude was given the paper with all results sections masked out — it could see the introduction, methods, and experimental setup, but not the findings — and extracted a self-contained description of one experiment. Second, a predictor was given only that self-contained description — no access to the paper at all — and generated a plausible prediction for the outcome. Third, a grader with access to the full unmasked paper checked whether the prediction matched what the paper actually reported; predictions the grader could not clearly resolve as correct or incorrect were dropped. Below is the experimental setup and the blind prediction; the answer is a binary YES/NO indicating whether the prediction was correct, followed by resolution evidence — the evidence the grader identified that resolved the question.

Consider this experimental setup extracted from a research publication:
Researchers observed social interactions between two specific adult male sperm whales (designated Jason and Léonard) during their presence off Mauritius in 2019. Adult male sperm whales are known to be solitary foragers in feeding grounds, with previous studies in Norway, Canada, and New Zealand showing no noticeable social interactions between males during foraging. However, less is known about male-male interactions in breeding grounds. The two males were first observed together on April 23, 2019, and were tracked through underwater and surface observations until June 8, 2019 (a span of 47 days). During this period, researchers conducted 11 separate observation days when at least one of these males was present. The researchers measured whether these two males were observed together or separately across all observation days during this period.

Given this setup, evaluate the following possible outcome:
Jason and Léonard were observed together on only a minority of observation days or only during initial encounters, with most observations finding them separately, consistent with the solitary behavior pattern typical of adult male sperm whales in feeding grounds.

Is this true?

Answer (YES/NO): NO